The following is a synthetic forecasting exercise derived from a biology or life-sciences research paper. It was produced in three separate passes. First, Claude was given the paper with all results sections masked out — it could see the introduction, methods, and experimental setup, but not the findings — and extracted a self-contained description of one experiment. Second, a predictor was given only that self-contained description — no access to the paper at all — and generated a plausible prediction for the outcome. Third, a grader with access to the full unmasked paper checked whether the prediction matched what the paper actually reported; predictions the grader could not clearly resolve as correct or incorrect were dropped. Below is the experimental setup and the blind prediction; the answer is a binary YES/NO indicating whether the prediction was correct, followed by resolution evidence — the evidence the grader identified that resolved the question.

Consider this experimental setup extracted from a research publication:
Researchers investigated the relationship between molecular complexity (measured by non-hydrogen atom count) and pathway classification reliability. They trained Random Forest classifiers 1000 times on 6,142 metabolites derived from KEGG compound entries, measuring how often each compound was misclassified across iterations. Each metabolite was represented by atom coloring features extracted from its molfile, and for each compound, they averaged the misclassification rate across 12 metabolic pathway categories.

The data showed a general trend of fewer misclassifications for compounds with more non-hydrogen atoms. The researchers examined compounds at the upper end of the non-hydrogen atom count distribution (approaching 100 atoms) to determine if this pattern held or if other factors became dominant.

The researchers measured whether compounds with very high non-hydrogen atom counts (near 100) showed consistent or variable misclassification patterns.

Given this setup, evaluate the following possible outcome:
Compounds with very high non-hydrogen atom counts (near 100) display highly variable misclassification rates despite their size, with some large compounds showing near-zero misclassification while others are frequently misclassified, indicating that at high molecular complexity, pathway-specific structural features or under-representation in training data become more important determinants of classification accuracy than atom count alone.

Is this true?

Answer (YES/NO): NO